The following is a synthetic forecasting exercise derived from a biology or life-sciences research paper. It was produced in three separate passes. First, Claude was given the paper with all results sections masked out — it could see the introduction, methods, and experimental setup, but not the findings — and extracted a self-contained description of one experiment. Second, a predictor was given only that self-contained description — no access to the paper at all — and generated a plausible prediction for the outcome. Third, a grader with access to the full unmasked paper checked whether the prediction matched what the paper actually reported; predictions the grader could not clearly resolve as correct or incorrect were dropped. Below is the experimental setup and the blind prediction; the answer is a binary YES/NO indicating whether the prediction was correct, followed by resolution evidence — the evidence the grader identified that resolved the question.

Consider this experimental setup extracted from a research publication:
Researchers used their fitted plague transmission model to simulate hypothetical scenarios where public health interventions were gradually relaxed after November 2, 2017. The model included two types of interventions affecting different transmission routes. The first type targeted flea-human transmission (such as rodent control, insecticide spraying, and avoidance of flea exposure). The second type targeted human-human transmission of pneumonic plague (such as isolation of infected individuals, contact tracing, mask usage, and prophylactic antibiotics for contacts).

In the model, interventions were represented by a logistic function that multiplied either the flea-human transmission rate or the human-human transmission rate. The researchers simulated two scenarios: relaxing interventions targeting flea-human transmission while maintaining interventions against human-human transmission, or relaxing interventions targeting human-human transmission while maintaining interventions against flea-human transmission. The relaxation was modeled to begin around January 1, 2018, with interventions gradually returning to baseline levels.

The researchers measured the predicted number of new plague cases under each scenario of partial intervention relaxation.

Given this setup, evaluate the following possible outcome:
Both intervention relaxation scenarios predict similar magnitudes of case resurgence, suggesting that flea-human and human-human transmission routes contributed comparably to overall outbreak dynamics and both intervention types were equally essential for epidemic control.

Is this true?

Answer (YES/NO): NO